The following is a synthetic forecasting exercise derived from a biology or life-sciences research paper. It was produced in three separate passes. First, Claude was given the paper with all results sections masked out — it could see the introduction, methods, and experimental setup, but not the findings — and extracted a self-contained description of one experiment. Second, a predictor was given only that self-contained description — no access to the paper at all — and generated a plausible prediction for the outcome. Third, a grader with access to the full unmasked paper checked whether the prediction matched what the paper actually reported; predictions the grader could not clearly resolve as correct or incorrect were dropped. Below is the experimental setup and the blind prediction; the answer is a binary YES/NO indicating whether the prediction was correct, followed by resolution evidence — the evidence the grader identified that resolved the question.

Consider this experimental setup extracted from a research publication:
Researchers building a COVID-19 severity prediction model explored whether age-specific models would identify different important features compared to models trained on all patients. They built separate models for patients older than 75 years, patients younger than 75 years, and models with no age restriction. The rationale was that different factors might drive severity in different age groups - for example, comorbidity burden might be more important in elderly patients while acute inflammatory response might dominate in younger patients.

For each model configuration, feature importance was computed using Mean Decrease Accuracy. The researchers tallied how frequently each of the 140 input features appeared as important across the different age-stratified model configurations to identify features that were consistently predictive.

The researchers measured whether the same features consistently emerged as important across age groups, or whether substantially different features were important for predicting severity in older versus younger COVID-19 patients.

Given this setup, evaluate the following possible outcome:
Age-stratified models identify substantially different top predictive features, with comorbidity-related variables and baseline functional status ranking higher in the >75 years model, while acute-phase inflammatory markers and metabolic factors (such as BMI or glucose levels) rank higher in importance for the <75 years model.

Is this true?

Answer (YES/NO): NO